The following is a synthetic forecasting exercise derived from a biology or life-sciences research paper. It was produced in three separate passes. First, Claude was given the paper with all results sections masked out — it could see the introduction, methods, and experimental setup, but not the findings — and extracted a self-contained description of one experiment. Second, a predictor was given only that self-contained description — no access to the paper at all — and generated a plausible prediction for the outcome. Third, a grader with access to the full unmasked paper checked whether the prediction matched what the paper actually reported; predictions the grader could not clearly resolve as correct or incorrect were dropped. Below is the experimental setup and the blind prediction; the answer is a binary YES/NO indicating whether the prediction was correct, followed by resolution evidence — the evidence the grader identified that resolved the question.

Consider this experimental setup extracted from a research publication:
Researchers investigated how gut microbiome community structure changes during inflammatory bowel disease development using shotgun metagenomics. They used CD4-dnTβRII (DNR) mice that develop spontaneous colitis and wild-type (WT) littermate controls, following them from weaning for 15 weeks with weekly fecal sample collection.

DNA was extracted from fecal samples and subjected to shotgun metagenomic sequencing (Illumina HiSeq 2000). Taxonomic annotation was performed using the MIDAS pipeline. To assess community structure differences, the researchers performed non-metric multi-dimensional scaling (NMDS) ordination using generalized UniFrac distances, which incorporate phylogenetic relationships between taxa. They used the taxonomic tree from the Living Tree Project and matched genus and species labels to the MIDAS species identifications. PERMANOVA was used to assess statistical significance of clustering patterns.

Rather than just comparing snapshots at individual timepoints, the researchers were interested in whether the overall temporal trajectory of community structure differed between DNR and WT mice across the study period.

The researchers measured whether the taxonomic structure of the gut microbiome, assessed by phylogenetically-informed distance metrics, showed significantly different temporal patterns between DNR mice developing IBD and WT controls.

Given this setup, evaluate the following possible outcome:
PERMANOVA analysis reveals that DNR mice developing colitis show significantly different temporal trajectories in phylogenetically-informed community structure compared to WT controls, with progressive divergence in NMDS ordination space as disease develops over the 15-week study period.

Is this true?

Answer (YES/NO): YES